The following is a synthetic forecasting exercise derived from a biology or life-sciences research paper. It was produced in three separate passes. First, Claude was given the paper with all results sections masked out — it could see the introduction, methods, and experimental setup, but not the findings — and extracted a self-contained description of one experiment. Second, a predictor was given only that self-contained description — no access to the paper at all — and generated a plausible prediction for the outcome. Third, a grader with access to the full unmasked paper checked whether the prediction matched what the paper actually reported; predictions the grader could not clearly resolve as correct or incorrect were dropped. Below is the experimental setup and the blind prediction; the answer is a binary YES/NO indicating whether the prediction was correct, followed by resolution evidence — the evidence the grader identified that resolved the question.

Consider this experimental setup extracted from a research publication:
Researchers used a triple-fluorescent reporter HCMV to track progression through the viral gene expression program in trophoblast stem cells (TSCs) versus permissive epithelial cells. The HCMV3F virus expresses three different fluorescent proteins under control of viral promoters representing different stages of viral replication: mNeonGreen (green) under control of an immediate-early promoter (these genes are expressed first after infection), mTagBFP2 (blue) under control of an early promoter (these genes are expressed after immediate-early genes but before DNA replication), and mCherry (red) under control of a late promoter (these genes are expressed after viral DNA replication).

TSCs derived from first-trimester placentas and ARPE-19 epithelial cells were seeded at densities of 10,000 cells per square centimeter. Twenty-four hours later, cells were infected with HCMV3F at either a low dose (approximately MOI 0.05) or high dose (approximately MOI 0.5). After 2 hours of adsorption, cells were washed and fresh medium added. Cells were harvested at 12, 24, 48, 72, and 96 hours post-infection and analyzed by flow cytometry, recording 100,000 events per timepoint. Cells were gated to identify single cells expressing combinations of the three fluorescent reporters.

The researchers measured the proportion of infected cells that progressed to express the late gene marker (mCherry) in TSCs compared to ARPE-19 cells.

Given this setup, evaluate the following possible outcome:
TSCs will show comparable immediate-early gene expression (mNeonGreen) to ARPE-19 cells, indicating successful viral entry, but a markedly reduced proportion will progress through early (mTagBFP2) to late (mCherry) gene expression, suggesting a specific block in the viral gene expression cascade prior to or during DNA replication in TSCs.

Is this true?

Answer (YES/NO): NO